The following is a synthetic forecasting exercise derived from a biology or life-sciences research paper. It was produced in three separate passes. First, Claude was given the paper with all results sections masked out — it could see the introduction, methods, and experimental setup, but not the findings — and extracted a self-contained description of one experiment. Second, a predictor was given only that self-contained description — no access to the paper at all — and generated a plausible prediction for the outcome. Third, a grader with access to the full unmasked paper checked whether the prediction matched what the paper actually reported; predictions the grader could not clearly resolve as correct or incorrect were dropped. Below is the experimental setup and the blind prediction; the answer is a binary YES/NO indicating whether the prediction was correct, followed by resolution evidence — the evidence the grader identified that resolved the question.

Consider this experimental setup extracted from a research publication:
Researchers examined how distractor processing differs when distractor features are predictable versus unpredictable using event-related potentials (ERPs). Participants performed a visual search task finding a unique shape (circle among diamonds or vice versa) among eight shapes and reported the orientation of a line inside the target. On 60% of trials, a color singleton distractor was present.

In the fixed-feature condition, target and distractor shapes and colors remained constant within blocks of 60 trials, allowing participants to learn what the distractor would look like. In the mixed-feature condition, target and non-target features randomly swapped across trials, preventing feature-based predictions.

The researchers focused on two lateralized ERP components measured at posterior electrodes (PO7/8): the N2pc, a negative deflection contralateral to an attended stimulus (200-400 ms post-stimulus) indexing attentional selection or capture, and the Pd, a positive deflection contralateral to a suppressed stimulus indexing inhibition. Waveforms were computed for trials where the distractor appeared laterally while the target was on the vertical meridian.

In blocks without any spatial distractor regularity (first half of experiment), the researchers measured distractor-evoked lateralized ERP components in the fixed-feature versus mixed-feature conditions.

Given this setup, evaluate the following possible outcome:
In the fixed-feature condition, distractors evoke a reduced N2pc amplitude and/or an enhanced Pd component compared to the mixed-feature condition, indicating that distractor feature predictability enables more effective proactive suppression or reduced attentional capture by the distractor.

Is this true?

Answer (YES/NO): YES